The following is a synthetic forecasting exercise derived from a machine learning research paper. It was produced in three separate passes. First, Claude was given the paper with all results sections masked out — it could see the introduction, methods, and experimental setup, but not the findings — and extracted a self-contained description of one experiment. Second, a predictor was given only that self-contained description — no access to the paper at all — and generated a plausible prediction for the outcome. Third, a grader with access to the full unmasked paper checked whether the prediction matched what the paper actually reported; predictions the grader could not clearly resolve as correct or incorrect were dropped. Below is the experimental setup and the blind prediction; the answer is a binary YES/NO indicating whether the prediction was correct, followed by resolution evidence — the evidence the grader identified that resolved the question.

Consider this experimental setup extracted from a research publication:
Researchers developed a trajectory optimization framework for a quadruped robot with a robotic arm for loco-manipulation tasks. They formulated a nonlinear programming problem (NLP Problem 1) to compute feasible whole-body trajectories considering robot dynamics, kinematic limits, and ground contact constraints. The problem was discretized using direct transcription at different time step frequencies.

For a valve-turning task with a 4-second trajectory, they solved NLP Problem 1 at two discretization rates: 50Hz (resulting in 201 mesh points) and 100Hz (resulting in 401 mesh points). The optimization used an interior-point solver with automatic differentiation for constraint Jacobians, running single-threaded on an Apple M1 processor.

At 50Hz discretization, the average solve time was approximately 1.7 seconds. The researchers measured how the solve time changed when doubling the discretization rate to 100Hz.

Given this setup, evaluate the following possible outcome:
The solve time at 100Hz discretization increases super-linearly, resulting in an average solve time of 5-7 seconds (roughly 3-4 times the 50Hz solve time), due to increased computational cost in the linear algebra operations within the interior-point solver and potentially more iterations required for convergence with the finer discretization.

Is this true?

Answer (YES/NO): NO